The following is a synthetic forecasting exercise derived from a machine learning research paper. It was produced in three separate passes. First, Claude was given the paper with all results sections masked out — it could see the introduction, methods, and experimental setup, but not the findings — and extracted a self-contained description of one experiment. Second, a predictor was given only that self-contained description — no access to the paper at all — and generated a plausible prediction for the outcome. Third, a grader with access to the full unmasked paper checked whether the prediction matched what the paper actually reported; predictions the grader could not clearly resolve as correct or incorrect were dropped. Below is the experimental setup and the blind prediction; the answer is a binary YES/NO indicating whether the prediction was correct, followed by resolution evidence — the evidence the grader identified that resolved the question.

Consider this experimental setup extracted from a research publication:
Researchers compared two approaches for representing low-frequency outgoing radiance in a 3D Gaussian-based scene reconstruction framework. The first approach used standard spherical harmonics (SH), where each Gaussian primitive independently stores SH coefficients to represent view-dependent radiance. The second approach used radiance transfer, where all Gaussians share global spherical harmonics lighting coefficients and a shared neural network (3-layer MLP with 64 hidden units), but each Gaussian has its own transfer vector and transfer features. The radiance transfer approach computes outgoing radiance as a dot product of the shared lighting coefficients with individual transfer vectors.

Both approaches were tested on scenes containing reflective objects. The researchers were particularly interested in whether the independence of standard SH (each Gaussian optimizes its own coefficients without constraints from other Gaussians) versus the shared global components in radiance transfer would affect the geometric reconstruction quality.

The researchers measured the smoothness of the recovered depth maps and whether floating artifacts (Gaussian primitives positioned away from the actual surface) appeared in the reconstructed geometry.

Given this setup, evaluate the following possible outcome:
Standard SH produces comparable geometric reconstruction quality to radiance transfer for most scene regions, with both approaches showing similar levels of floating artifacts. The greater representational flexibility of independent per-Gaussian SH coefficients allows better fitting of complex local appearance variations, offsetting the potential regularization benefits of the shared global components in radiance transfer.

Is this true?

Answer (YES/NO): NO